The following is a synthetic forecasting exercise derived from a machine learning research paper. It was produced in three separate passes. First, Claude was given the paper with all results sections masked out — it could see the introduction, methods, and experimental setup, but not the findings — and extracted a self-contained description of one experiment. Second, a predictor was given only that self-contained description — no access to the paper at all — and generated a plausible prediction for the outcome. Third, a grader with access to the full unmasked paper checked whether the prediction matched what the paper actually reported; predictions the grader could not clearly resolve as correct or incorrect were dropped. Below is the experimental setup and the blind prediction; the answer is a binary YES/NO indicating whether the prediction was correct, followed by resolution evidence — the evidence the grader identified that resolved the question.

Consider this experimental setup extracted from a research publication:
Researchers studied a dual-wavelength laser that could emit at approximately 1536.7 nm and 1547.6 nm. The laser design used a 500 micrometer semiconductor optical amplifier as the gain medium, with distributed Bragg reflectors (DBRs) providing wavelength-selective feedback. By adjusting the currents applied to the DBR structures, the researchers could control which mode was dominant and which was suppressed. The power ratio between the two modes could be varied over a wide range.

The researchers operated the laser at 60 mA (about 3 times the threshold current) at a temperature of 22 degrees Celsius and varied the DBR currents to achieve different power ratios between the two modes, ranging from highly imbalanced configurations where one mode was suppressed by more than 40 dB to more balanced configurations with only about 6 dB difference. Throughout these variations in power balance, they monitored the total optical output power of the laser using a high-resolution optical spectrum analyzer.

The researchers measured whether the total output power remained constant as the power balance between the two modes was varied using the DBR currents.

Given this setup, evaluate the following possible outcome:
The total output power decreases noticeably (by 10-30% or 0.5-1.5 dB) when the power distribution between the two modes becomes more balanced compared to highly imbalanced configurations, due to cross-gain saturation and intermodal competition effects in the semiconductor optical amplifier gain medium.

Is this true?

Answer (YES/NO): NO